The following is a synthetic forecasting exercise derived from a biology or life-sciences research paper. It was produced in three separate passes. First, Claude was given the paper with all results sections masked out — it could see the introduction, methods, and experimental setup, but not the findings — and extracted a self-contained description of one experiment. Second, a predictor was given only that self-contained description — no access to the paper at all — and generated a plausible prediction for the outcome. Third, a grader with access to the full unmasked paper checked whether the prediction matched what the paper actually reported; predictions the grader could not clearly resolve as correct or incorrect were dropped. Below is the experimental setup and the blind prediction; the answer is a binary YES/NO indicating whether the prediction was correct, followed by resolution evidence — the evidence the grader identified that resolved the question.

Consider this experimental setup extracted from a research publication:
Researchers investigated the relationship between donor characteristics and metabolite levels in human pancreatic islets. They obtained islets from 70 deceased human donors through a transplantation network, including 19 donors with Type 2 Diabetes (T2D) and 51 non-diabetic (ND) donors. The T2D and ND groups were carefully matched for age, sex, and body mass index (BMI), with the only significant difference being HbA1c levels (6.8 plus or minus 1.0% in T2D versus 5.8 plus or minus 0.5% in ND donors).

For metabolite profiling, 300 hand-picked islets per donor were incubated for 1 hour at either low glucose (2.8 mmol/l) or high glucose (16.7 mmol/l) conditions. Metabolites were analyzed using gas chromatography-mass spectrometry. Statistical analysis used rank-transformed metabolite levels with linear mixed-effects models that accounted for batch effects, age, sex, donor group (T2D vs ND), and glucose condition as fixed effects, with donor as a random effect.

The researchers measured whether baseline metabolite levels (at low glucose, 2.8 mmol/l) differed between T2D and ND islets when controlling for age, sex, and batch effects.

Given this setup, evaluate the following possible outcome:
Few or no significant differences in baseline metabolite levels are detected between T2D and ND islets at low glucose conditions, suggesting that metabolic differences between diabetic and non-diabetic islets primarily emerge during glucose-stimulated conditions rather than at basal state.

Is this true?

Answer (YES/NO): NO